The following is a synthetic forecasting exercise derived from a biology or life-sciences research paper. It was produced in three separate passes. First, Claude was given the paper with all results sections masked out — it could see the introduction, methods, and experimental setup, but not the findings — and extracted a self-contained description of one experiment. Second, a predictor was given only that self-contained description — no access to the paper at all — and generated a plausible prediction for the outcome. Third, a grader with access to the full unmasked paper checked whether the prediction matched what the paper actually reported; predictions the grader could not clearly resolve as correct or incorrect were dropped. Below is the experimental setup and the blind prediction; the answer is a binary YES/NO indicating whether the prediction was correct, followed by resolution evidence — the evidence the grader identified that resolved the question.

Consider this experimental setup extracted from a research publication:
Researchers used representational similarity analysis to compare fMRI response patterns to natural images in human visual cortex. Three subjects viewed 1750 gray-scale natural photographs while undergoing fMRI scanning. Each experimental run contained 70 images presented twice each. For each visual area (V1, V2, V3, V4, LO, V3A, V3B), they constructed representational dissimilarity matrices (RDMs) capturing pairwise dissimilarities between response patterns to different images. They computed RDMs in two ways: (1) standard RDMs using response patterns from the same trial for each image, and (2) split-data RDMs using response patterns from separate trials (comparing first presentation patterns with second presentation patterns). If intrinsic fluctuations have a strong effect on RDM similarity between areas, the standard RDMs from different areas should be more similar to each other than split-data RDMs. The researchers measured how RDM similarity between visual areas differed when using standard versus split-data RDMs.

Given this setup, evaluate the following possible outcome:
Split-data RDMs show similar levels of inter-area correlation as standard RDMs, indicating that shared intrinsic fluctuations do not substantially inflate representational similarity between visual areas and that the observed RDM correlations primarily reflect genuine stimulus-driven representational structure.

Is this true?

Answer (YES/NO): NO